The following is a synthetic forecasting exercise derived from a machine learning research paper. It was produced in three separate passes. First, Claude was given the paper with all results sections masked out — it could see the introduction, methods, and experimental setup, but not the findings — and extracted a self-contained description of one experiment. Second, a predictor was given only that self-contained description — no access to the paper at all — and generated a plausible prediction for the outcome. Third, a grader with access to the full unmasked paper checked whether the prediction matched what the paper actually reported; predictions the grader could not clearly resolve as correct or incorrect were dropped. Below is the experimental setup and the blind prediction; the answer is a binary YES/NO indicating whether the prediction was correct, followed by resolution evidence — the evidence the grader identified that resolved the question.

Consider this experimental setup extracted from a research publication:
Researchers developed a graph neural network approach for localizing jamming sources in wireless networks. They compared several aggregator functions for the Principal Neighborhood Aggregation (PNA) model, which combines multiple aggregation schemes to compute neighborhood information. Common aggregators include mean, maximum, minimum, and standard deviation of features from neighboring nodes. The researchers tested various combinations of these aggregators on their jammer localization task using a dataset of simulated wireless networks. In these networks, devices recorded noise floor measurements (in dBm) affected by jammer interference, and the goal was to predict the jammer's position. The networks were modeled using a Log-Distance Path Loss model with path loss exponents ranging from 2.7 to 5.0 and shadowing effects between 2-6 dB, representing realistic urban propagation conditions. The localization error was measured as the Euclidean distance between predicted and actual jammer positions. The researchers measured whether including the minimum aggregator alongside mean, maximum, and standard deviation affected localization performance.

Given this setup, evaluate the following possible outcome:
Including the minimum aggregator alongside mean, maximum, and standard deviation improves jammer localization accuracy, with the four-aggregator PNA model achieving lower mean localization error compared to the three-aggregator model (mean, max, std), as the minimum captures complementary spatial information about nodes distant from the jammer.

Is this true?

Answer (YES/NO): NO